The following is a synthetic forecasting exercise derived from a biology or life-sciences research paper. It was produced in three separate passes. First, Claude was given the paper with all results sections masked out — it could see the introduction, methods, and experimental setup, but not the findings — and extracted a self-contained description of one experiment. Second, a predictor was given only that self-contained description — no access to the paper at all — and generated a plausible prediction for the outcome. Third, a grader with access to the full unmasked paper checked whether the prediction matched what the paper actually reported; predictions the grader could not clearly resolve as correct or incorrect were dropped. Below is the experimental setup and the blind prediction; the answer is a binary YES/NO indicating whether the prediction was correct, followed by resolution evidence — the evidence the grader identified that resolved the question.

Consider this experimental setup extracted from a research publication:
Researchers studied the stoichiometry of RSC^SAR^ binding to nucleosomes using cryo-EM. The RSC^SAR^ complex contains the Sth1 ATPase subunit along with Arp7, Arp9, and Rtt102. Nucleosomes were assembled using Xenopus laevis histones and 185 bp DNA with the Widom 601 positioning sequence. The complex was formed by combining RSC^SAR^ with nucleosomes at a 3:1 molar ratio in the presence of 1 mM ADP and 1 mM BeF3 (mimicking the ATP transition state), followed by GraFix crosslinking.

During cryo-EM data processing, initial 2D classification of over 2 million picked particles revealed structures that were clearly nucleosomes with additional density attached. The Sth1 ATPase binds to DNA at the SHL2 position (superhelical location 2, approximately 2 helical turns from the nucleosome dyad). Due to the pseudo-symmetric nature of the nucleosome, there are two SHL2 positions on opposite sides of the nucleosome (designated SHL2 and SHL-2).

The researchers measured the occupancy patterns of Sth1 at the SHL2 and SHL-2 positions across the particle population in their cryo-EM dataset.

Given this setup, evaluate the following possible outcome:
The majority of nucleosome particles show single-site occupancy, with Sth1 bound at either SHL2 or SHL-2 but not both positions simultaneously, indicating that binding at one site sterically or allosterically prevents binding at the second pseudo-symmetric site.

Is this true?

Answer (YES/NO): NO